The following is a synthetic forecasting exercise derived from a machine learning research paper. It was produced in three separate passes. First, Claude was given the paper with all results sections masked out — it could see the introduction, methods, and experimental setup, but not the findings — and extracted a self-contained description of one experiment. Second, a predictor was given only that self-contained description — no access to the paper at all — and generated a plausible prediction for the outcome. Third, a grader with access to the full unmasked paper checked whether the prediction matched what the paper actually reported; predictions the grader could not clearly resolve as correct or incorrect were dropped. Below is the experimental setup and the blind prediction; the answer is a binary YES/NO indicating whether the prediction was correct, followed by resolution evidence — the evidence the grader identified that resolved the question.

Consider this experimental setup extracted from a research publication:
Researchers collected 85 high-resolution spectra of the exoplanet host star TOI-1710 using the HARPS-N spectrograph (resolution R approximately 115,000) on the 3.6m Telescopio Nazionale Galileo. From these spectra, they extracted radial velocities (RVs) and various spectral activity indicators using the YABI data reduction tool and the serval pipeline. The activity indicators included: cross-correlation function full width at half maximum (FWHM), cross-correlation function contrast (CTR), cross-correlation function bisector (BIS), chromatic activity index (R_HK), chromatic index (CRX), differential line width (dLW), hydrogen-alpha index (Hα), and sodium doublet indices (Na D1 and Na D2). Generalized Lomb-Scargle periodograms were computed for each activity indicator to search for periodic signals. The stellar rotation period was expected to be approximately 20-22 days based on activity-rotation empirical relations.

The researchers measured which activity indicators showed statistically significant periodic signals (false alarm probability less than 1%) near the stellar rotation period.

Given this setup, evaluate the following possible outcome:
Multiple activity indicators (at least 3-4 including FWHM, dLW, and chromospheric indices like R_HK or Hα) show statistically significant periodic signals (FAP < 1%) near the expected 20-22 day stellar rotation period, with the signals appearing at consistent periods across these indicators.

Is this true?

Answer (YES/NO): YES